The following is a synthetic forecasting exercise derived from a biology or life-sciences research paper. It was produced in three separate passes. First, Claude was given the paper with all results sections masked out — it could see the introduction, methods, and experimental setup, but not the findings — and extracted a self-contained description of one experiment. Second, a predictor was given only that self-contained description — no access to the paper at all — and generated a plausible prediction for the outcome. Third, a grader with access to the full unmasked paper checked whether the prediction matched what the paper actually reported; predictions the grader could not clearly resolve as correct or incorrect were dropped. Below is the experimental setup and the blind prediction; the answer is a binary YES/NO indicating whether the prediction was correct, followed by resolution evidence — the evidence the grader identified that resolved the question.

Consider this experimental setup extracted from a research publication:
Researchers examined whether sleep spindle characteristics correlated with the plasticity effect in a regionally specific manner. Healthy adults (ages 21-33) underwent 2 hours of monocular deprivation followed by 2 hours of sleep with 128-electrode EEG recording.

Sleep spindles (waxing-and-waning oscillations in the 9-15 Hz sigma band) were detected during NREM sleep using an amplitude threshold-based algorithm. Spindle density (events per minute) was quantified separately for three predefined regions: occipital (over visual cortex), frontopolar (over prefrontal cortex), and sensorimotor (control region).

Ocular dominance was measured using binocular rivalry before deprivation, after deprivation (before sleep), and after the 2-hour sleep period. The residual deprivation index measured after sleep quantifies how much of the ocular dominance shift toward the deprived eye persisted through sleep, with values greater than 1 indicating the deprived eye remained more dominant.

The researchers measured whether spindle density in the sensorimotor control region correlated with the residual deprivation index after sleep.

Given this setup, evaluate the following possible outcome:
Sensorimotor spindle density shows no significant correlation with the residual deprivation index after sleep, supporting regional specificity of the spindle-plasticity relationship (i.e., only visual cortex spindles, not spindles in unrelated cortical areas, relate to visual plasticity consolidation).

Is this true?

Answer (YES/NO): NO